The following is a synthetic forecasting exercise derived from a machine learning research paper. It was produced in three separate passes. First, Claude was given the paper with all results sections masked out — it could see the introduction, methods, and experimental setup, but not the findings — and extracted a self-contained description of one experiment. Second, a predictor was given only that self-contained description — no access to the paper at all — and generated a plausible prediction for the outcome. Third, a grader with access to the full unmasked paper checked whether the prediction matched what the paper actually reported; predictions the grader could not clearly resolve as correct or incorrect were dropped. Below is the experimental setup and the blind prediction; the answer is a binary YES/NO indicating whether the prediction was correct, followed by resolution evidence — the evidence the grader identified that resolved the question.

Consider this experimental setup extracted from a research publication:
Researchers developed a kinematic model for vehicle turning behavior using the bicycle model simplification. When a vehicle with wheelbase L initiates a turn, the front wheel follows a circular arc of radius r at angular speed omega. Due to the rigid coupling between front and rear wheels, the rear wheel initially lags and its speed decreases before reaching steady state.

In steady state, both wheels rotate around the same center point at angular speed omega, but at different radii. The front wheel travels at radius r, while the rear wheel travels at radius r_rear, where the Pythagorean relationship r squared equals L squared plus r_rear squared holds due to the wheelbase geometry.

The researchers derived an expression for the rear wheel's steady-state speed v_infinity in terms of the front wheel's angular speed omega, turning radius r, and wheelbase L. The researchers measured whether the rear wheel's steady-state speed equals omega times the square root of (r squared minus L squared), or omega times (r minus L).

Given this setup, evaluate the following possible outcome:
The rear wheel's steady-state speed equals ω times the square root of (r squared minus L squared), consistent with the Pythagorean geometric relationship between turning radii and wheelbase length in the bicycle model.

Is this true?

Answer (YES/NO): YES